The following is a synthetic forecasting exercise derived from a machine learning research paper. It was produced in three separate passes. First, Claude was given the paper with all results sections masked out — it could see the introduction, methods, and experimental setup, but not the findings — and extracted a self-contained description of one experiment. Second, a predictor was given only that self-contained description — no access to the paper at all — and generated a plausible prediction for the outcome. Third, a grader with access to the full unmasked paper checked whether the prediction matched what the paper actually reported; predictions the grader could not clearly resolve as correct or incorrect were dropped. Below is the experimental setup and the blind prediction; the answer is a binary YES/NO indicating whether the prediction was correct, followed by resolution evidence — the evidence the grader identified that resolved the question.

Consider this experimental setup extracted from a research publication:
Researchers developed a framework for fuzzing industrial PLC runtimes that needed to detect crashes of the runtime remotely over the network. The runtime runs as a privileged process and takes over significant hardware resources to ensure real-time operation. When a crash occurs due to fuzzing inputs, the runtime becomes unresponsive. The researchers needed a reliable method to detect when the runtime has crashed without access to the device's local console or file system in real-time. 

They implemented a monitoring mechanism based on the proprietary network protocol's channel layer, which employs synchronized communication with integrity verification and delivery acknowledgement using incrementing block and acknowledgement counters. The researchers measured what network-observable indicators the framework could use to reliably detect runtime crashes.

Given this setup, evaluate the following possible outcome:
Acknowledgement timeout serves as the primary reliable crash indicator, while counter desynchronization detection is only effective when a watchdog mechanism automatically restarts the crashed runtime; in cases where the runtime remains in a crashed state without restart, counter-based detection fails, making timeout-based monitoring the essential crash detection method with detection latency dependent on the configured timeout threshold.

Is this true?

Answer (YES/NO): NO